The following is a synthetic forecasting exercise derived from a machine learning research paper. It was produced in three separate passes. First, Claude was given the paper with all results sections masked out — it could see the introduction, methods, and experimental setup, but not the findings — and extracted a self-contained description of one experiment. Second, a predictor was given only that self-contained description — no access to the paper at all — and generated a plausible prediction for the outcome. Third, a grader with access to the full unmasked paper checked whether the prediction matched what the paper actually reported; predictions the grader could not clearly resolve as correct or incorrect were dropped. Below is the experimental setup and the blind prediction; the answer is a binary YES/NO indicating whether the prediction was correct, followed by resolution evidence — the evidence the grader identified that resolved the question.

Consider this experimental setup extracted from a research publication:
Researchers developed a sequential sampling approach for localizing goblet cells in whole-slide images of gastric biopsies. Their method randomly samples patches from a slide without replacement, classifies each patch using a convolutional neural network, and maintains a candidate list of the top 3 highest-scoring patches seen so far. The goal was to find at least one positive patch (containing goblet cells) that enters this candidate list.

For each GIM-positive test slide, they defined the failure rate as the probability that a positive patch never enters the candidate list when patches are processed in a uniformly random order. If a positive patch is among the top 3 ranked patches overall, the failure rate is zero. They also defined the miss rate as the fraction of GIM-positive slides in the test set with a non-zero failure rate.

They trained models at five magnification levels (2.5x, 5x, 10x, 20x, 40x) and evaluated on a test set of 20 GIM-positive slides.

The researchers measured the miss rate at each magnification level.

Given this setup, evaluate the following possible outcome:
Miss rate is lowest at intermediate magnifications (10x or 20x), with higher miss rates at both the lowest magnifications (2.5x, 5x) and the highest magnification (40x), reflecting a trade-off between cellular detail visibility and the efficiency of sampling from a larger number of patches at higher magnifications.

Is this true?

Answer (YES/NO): NO